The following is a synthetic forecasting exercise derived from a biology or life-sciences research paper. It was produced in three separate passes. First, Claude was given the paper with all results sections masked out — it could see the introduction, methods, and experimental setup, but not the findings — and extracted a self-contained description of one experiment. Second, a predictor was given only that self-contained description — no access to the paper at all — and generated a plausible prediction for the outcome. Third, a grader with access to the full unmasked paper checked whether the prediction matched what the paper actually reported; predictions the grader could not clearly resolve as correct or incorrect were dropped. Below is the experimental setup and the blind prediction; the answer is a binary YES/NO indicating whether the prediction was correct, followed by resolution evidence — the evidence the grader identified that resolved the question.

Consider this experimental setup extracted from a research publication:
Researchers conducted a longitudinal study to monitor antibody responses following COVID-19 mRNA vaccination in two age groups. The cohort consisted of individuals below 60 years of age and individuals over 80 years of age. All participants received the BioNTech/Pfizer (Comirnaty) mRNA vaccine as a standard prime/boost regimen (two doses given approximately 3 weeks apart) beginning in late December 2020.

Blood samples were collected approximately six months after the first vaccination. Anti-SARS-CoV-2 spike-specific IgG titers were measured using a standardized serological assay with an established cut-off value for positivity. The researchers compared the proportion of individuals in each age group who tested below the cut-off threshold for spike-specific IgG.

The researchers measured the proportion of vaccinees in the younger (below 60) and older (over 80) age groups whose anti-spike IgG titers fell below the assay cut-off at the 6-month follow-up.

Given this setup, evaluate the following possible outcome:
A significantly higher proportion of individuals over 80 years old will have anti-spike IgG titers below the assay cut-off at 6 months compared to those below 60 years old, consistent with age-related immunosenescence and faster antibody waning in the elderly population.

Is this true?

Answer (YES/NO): YES